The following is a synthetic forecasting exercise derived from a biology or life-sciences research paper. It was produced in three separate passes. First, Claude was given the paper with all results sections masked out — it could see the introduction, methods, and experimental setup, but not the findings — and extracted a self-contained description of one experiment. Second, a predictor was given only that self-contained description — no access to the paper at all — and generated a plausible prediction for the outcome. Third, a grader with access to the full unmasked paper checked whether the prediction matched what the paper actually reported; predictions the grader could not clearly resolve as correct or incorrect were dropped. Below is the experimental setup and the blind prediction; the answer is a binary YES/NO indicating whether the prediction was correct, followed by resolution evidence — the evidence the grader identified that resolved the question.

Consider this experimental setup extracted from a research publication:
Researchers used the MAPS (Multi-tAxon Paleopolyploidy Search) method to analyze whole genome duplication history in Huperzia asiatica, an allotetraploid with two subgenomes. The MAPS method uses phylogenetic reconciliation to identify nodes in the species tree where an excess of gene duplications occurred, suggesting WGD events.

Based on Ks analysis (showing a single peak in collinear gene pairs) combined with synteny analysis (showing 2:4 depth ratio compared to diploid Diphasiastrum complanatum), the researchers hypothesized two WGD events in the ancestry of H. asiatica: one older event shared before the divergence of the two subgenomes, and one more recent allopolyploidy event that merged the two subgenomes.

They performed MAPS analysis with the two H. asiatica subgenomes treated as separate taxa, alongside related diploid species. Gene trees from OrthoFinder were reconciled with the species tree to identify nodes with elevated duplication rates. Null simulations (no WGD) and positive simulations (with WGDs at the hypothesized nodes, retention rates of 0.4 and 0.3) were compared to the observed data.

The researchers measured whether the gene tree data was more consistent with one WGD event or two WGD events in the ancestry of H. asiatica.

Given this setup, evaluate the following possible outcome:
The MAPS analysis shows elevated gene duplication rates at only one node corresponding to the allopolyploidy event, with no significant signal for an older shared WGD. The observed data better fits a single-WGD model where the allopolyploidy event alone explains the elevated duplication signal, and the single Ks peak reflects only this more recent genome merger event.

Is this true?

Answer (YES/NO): NO